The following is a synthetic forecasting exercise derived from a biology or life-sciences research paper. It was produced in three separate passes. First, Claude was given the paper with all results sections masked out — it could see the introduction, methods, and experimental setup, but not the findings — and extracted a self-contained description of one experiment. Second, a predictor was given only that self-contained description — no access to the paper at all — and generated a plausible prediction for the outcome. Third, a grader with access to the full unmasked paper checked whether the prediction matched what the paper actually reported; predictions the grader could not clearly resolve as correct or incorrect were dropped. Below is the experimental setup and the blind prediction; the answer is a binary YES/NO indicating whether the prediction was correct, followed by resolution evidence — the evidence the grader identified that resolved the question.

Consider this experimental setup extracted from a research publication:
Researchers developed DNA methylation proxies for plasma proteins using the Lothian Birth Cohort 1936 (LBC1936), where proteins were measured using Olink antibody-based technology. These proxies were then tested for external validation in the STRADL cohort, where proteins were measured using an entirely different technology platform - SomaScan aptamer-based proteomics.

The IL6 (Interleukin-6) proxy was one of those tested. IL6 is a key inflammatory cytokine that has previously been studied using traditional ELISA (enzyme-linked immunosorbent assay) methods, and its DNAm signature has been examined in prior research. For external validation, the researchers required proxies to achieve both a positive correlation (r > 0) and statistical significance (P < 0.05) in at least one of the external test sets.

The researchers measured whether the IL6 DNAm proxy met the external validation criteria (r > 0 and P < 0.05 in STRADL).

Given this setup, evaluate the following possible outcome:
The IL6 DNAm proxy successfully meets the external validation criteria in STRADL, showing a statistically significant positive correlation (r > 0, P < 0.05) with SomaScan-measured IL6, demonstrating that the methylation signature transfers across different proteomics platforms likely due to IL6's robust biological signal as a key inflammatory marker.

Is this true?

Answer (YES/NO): NO